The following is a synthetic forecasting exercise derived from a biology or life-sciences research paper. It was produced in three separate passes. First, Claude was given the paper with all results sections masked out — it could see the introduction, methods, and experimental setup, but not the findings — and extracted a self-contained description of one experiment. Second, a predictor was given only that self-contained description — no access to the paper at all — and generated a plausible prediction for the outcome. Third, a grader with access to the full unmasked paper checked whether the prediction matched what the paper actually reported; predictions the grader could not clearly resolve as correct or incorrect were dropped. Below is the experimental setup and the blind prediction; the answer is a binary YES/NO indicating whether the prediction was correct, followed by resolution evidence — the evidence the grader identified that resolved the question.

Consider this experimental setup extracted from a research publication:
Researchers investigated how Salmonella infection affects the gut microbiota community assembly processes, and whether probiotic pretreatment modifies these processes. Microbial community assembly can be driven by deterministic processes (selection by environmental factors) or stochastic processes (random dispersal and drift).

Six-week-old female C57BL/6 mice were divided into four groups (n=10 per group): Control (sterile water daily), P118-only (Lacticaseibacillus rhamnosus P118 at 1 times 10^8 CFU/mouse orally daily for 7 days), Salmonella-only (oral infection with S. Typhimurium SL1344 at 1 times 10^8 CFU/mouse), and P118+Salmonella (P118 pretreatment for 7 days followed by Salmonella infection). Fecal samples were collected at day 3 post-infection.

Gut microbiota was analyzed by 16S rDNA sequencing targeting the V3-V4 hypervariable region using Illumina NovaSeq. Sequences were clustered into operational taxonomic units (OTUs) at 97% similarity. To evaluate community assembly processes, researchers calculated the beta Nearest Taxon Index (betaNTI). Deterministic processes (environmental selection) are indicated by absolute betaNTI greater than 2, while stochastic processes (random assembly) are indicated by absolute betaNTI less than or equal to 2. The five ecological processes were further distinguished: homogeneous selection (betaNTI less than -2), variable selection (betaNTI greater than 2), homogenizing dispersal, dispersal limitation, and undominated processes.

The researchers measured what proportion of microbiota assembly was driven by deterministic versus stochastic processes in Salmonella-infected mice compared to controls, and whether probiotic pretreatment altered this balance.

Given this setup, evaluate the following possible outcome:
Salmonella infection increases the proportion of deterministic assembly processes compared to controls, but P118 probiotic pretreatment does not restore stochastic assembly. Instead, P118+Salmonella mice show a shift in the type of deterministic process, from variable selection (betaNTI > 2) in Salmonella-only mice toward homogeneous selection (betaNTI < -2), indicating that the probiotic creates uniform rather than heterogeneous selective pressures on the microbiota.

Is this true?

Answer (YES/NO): NO